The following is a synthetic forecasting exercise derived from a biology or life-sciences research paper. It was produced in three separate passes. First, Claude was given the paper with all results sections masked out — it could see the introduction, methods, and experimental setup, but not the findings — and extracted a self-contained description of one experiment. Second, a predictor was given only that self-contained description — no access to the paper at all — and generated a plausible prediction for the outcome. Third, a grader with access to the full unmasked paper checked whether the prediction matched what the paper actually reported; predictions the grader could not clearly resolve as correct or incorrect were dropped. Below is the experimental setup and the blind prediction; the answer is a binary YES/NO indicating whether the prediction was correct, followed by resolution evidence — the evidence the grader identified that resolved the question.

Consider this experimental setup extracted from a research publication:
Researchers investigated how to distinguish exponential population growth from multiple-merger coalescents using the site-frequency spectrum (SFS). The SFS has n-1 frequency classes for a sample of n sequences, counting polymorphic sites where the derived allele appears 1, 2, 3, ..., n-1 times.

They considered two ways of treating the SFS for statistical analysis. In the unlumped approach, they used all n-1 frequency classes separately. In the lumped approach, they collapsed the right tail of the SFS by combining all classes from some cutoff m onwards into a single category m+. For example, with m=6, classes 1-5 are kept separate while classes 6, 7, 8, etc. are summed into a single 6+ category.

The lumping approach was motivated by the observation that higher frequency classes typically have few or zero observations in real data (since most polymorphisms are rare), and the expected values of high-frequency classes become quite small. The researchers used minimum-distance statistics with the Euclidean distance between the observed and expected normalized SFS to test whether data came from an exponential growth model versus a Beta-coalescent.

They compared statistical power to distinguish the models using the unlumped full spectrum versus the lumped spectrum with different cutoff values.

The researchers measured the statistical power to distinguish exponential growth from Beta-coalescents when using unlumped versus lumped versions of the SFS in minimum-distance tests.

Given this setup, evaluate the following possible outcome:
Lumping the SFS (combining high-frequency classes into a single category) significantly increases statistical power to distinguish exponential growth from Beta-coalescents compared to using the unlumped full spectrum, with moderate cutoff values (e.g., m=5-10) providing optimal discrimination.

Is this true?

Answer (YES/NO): NO